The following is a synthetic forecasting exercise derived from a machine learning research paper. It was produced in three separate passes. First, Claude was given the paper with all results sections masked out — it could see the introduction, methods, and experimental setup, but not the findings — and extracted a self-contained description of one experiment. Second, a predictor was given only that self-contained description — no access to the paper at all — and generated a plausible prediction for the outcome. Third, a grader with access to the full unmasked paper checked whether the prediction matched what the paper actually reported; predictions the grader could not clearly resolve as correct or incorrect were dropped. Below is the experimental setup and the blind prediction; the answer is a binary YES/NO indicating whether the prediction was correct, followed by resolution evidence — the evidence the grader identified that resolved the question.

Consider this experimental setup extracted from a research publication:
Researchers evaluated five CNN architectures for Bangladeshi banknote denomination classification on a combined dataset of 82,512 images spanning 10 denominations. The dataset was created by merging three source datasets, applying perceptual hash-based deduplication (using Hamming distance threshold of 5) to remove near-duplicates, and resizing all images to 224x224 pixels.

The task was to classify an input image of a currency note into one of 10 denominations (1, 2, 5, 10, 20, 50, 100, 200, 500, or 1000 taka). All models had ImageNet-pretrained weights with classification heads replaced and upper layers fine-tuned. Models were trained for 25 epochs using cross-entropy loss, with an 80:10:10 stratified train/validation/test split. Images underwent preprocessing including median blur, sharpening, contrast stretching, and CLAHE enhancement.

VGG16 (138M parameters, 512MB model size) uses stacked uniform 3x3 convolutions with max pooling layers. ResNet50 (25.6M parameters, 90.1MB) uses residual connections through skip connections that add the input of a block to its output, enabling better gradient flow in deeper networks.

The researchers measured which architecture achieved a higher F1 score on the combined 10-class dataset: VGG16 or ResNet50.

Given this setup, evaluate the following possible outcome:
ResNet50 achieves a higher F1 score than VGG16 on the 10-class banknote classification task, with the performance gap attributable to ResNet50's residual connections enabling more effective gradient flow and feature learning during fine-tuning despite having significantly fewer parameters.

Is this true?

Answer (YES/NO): NO